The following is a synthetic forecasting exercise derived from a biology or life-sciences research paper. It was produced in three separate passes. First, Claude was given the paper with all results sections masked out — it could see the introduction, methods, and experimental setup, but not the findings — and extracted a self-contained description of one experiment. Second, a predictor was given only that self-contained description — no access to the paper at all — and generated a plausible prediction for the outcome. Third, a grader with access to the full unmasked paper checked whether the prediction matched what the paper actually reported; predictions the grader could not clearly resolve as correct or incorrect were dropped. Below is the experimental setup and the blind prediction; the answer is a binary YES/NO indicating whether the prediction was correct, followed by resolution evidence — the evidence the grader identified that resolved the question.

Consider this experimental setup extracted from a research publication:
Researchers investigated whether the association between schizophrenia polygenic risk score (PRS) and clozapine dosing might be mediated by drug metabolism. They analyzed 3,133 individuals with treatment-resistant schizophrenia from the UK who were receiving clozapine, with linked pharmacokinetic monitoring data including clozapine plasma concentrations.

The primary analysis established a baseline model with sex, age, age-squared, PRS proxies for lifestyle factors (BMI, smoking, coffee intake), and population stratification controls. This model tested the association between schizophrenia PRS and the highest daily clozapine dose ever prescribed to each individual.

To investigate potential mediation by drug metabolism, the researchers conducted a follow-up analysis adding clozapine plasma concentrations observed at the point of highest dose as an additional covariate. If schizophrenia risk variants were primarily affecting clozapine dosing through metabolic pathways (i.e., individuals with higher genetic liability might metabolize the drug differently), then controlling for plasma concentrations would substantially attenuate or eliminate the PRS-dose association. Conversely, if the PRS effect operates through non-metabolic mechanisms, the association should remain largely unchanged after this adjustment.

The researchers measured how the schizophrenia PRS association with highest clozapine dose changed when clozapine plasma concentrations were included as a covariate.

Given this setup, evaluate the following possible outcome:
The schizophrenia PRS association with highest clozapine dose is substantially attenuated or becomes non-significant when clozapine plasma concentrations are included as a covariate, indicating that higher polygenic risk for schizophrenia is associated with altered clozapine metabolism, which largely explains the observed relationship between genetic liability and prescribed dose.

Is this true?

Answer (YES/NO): NO